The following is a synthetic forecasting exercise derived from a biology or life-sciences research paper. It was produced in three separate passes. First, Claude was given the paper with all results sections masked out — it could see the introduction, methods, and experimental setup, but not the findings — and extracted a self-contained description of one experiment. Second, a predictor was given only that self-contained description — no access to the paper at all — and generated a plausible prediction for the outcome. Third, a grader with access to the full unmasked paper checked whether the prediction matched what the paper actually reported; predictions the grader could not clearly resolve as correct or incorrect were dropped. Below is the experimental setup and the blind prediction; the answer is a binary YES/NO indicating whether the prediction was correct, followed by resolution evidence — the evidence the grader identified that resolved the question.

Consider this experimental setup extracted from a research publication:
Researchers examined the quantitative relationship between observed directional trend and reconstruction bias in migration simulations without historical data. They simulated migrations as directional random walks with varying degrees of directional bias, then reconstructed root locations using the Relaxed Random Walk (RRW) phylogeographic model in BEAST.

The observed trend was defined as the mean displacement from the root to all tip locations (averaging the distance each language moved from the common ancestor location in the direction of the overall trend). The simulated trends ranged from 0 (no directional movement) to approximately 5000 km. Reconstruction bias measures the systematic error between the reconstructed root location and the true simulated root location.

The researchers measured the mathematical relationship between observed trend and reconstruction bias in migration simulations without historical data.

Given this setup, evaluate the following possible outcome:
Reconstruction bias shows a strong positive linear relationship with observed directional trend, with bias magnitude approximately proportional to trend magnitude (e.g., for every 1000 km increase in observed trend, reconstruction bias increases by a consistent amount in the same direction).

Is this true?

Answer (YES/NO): YES